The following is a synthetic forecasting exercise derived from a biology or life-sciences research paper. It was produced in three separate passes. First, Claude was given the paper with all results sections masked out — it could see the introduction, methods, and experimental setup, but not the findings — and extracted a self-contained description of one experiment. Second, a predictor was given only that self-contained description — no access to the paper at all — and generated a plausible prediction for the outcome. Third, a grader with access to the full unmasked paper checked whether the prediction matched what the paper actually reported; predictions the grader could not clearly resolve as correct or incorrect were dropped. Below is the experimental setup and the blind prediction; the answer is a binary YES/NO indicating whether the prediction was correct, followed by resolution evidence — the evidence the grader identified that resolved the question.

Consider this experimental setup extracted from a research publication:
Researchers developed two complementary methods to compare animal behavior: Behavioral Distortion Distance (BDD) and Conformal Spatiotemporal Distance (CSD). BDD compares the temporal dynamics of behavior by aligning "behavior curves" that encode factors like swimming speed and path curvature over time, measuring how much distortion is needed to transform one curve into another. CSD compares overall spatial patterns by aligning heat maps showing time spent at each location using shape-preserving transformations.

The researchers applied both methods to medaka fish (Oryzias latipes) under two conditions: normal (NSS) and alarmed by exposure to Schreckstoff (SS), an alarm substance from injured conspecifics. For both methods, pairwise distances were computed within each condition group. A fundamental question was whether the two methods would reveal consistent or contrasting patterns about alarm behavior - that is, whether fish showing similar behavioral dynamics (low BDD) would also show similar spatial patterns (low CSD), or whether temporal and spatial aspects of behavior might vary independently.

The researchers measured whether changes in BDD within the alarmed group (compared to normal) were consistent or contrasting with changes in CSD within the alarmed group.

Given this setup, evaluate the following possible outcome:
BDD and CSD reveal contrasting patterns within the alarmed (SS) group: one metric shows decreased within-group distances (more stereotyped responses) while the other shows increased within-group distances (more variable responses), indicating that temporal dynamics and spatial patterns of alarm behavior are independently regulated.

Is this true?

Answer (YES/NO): YES